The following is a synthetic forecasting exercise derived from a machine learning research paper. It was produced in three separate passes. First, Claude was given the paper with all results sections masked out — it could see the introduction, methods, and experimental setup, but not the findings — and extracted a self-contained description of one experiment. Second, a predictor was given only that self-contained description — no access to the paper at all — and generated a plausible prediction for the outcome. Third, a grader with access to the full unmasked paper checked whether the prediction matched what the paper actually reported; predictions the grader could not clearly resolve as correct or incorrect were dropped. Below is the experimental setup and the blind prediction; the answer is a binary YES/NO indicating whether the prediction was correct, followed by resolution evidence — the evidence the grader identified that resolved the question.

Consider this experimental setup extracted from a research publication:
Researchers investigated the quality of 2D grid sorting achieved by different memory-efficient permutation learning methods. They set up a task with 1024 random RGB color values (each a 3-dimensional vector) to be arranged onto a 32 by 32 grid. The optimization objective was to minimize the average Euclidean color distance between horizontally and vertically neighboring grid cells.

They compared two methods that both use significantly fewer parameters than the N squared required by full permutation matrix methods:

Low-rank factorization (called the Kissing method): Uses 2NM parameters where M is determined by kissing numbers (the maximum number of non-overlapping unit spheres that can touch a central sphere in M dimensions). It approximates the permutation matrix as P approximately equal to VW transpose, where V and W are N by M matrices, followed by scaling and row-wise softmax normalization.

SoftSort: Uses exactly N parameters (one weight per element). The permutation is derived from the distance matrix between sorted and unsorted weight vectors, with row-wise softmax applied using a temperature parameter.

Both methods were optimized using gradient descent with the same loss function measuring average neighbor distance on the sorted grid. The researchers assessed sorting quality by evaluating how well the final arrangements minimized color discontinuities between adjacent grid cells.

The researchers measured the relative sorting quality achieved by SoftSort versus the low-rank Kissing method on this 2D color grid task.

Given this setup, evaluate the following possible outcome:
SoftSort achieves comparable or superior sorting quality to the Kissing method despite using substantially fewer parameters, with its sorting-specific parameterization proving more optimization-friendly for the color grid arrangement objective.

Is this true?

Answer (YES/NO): YES